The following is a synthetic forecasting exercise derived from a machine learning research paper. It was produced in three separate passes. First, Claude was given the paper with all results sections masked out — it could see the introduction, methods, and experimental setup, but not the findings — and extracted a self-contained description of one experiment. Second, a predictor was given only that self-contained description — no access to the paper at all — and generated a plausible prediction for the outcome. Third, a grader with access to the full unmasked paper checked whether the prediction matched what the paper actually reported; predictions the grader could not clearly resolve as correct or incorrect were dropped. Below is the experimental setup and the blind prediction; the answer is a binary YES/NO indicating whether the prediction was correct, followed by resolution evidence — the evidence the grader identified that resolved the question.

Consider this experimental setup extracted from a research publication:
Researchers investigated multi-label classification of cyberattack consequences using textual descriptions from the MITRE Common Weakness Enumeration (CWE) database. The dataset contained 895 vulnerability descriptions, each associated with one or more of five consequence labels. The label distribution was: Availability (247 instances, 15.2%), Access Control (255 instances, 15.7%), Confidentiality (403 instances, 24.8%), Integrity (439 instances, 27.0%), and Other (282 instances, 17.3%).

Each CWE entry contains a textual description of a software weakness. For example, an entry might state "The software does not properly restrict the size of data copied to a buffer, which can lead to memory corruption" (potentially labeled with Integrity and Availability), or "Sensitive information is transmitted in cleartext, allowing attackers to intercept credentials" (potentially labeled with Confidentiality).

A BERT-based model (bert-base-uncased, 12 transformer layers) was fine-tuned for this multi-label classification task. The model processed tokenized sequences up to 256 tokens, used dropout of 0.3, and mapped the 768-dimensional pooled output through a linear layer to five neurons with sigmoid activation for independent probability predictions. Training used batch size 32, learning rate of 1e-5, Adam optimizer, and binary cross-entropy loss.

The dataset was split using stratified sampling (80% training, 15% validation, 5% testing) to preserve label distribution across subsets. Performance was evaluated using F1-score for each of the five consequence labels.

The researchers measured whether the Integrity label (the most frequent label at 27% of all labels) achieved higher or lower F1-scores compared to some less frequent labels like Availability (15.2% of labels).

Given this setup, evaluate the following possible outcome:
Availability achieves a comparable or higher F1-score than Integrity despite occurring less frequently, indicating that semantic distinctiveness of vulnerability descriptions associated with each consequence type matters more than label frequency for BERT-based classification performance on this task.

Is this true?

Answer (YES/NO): YES